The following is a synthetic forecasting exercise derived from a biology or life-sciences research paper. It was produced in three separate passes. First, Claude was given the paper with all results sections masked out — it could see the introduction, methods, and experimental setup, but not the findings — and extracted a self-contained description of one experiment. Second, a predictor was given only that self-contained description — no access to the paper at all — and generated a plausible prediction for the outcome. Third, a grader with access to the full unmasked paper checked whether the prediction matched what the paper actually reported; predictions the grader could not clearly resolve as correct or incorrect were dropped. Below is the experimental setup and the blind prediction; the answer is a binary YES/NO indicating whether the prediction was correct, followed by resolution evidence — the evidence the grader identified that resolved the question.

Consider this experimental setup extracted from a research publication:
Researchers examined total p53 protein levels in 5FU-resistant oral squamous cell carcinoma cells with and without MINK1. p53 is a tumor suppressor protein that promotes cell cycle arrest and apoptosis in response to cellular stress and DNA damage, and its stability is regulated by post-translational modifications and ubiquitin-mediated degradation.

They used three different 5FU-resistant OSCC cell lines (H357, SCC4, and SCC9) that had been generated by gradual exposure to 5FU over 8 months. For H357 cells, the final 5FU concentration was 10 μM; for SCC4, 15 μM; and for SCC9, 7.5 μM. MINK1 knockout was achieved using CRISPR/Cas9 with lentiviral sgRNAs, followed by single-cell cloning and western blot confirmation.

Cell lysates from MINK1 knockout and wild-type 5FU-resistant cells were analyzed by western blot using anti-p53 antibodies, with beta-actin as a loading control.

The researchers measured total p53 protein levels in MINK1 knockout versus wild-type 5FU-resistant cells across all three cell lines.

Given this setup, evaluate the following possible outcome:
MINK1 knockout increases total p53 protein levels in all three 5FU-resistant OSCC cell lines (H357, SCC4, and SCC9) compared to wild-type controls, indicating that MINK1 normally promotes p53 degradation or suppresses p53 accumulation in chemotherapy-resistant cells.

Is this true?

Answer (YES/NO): YES